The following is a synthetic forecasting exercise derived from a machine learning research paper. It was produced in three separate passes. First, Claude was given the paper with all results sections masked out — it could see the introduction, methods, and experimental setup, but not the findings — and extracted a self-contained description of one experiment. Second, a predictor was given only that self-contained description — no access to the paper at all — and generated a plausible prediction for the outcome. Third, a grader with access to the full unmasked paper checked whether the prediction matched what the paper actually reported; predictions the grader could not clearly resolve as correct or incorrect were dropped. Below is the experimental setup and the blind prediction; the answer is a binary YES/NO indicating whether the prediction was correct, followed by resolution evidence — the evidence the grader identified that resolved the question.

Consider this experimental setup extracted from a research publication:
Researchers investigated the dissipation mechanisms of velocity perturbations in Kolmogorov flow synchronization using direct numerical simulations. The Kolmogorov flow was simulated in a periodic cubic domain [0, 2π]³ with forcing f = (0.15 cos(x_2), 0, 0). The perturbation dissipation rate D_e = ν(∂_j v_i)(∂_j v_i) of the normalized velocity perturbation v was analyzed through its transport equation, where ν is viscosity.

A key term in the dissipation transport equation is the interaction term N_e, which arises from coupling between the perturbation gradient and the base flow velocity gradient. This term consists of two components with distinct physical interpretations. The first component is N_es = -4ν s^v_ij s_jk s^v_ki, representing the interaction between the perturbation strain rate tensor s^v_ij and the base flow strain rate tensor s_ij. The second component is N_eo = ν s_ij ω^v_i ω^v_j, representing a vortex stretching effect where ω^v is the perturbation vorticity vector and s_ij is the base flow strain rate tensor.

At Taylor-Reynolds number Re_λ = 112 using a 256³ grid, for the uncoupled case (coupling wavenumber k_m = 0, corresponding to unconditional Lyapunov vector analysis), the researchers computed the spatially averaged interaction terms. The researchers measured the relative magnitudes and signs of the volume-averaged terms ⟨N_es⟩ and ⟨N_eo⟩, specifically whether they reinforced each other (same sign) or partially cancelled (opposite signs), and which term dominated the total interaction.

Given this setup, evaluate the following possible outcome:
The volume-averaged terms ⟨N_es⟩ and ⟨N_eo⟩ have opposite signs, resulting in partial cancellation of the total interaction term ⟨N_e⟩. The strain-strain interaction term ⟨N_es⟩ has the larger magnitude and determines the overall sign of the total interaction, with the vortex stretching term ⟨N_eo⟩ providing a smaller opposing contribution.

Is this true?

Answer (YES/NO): NO